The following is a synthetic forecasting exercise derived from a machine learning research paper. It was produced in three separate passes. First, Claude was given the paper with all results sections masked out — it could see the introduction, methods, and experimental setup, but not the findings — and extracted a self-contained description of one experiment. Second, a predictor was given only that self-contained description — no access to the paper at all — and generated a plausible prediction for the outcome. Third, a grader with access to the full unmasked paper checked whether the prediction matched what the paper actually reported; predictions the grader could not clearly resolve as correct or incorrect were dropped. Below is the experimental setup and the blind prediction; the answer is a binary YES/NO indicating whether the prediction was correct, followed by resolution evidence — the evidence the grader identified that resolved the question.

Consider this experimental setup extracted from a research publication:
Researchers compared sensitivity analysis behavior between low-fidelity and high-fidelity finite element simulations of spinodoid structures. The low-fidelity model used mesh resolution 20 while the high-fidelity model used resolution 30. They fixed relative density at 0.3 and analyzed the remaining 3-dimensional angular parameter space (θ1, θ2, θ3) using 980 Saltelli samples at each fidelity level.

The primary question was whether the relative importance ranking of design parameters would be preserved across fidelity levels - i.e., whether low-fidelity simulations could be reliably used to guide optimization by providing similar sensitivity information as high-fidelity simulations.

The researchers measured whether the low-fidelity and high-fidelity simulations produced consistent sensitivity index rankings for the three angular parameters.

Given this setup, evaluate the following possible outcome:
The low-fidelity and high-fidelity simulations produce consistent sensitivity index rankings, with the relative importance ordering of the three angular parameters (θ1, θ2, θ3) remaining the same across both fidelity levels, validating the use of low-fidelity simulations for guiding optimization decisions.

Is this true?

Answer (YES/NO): YES